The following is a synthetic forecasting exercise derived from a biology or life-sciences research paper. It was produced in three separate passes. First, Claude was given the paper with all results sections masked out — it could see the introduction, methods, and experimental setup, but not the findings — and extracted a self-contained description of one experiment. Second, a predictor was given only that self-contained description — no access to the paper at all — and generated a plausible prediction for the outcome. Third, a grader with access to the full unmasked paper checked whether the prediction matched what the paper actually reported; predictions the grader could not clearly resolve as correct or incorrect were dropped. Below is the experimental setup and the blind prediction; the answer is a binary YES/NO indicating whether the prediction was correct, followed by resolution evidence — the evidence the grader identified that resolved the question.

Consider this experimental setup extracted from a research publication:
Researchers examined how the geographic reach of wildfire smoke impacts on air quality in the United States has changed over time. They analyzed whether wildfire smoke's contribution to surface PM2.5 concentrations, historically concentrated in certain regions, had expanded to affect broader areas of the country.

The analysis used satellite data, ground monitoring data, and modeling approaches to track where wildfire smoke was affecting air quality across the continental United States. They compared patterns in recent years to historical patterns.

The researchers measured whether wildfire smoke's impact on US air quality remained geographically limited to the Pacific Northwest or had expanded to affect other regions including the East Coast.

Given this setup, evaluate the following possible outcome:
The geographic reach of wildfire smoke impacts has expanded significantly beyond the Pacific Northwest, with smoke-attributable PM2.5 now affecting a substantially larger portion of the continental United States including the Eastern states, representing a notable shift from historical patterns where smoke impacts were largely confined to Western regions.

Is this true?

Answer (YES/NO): YES